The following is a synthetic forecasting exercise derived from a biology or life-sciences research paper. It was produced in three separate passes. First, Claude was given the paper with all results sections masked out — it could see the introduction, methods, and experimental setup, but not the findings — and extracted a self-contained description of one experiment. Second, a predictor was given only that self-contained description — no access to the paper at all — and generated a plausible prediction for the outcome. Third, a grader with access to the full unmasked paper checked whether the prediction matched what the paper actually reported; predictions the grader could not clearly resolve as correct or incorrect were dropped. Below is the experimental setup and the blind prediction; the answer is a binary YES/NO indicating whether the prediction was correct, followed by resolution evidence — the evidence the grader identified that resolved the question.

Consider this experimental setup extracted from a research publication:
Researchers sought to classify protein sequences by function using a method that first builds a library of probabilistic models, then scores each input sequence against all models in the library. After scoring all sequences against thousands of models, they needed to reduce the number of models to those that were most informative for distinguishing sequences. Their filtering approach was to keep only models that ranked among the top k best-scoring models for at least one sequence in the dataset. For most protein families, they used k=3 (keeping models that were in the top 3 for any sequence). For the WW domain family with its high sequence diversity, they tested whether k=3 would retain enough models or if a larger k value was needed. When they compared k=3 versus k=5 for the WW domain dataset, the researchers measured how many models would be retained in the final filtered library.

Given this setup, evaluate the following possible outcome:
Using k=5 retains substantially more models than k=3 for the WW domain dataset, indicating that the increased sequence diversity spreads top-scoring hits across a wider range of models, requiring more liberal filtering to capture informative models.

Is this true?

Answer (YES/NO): YES